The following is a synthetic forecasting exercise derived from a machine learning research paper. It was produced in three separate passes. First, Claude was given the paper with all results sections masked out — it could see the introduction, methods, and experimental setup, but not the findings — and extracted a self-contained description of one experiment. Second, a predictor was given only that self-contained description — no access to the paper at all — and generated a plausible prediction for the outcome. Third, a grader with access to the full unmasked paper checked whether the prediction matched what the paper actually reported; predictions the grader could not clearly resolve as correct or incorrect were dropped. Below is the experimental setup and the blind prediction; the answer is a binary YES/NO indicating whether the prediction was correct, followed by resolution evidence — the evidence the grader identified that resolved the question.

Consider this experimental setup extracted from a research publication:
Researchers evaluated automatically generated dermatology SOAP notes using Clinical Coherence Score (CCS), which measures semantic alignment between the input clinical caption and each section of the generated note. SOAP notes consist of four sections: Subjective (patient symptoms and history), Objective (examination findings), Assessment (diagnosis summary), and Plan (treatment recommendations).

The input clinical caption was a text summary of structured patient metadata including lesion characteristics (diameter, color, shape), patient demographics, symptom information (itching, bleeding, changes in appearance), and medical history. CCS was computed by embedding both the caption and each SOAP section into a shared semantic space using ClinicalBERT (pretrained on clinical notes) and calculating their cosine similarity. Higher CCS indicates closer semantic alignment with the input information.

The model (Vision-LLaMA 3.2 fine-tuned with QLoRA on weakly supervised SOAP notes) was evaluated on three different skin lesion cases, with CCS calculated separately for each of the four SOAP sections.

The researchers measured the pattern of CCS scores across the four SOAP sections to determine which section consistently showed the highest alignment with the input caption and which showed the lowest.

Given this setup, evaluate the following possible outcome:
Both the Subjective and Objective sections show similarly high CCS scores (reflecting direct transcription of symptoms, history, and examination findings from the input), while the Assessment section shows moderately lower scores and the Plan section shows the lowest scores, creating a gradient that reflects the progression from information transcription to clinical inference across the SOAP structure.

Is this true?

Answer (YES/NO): NO